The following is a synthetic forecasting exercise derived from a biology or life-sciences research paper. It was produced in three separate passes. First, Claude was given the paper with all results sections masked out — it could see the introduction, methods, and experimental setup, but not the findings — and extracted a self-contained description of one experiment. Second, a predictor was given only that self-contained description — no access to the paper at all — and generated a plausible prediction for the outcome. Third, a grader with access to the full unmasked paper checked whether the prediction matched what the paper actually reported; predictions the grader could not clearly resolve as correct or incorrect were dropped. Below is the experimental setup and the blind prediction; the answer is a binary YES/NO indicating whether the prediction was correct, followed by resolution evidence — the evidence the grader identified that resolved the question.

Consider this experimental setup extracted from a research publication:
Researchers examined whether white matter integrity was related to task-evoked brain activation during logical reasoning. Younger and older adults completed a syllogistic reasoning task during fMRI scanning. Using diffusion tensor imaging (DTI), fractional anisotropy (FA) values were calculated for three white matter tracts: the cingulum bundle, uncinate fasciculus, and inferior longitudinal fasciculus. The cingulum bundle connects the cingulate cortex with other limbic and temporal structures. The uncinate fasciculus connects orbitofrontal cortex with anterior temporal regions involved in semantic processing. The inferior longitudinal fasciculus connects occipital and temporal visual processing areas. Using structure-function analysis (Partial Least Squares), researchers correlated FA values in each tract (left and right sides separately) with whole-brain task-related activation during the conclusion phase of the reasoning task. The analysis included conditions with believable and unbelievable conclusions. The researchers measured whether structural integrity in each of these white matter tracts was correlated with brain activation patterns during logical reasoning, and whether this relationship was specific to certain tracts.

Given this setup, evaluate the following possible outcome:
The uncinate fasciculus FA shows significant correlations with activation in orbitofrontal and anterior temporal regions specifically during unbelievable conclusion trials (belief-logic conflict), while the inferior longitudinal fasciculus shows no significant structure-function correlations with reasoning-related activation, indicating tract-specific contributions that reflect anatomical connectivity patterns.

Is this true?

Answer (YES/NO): NO